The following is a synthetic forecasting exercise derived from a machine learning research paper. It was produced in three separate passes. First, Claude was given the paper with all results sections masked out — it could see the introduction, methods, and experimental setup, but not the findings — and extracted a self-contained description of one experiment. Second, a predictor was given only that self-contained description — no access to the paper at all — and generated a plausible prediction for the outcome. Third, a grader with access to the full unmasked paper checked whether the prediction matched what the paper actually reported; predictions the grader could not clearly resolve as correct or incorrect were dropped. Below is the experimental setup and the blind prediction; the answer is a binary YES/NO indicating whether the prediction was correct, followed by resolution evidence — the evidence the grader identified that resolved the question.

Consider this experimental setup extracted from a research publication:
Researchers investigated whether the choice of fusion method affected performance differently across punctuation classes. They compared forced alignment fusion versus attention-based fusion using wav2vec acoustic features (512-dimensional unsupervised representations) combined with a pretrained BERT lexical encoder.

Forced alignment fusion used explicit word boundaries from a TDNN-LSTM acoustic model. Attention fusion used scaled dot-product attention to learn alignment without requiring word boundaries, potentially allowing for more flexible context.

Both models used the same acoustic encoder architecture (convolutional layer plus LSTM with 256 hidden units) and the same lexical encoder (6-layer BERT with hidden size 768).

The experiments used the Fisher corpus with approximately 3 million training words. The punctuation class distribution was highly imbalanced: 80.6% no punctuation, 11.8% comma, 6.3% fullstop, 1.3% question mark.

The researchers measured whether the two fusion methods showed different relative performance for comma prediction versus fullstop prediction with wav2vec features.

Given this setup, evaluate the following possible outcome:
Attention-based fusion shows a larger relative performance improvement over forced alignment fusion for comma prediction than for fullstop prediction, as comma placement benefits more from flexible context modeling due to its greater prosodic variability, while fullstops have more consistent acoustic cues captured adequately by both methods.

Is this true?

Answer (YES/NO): NO